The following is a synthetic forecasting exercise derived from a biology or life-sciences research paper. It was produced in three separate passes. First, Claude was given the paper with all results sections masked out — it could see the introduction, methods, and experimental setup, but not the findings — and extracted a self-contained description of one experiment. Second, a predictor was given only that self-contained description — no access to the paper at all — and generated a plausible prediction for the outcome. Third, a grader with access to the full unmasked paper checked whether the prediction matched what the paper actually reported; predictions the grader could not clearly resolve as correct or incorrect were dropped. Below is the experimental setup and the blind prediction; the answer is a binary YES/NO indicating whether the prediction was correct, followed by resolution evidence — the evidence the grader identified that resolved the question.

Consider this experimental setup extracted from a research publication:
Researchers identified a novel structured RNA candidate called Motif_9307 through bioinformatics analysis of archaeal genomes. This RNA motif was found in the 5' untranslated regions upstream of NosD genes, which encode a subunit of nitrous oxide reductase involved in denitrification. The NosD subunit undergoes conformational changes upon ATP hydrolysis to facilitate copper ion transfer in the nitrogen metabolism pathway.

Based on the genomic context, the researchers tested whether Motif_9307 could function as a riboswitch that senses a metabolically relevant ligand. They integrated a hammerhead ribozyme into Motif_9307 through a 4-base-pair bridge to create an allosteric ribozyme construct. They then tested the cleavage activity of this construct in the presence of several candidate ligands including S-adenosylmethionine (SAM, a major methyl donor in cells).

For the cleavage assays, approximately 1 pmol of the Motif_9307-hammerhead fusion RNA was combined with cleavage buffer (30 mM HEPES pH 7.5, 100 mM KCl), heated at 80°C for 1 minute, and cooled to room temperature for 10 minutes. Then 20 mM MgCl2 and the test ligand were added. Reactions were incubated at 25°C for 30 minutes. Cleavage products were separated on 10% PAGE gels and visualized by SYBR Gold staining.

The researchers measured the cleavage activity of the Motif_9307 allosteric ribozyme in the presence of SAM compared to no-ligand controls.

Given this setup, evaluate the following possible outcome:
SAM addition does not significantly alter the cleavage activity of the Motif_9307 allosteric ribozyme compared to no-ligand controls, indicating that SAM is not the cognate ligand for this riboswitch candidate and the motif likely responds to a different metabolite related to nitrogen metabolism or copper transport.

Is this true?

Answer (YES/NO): YES